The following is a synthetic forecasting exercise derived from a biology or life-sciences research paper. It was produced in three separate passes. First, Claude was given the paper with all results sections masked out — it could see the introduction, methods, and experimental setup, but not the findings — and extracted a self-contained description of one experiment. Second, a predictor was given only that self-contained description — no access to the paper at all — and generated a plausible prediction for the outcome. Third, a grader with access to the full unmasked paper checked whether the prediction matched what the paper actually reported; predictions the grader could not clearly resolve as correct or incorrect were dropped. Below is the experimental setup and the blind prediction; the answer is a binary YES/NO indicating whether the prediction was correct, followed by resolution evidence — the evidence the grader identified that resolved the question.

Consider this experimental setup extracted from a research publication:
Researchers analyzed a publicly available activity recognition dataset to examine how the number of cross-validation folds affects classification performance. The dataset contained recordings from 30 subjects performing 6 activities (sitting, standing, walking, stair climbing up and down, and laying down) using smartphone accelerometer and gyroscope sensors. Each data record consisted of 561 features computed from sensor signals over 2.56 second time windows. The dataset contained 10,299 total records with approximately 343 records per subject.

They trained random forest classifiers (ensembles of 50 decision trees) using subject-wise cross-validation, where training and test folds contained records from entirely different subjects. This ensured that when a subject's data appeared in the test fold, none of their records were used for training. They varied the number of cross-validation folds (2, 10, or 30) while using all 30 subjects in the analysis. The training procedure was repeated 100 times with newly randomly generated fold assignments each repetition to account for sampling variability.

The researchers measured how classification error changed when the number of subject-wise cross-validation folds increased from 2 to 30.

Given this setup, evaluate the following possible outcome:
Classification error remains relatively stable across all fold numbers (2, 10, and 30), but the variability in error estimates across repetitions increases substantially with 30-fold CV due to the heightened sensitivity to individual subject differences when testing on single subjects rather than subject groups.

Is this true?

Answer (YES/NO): NO